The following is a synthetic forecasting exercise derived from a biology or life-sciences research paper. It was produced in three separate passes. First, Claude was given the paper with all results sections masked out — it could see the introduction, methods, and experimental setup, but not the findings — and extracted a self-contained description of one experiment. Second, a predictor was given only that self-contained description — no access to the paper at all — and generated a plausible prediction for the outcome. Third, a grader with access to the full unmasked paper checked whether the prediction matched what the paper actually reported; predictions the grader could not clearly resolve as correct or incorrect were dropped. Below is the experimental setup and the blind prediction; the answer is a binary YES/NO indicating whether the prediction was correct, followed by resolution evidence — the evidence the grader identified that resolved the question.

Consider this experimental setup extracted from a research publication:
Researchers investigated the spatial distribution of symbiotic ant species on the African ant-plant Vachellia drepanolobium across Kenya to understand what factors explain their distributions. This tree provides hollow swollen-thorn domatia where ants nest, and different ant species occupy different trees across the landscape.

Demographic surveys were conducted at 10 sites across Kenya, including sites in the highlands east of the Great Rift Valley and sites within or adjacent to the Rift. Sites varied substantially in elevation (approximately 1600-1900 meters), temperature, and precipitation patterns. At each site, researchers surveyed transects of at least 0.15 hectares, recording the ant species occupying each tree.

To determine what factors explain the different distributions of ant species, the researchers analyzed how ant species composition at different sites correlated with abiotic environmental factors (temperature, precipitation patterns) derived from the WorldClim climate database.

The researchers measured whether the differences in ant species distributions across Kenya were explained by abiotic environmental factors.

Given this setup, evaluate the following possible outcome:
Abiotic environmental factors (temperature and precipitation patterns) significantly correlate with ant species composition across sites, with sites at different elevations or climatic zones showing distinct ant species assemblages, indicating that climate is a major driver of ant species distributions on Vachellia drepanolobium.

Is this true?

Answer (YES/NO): NO